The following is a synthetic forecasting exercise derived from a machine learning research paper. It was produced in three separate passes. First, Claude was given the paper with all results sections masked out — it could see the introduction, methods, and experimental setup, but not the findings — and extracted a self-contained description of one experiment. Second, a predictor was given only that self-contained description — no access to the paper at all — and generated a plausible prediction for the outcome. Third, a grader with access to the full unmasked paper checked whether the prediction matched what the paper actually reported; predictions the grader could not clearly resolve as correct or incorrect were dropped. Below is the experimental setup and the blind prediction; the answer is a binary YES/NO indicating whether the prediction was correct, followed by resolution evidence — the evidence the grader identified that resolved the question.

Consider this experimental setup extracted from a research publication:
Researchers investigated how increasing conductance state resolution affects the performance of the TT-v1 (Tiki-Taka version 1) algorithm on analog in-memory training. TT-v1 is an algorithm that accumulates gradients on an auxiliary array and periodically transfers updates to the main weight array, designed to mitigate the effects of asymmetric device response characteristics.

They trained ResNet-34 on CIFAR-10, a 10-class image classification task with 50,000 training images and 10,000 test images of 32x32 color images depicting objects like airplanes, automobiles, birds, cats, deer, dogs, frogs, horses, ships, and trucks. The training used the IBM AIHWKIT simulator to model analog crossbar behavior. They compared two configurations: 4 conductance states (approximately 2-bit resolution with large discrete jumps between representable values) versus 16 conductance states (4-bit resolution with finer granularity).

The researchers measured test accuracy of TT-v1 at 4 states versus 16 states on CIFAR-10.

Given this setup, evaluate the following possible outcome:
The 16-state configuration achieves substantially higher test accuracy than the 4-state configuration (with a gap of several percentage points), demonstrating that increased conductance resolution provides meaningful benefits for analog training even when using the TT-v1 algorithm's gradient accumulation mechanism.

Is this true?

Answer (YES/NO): NO